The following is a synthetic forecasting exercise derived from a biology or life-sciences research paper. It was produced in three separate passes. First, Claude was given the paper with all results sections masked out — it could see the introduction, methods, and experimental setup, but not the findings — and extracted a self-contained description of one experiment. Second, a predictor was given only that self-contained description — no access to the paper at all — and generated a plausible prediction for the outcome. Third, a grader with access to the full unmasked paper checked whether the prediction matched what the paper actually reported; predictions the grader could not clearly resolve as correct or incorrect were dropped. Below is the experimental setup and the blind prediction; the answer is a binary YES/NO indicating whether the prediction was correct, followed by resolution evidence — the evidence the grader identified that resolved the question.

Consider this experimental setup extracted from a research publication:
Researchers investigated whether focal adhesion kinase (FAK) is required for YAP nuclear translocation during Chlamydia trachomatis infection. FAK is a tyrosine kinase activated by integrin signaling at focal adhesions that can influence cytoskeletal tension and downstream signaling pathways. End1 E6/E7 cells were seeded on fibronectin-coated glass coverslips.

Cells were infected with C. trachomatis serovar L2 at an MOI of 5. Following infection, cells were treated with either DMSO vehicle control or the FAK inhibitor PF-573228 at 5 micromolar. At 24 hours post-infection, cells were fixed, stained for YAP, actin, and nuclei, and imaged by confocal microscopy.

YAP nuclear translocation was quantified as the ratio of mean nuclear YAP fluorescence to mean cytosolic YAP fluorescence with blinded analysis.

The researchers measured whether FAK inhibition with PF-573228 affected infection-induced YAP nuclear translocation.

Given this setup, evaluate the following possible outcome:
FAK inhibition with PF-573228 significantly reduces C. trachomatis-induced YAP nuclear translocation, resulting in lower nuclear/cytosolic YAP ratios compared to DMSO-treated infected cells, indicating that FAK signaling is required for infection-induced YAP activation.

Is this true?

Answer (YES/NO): YES